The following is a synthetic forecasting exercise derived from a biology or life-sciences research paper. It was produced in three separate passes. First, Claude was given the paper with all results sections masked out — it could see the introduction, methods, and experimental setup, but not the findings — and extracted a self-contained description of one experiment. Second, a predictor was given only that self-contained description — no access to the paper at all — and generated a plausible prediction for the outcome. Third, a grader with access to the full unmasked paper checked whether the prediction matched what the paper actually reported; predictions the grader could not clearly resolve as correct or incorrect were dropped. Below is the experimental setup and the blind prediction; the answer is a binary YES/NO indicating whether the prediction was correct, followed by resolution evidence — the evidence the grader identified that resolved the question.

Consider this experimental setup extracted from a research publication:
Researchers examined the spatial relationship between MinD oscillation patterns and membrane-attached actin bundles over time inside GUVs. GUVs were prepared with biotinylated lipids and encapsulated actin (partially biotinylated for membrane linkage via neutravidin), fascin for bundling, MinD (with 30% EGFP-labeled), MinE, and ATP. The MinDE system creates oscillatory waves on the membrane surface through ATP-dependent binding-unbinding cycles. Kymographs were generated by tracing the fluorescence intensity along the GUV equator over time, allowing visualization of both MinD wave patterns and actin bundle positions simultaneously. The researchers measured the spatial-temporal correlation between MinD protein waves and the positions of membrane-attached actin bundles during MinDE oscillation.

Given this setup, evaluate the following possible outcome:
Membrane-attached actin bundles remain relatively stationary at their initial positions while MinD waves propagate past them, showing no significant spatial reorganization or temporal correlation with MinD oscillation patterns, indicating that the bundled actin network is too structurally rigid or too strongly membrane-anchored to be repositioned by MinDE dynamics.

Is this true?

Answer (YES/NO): NO